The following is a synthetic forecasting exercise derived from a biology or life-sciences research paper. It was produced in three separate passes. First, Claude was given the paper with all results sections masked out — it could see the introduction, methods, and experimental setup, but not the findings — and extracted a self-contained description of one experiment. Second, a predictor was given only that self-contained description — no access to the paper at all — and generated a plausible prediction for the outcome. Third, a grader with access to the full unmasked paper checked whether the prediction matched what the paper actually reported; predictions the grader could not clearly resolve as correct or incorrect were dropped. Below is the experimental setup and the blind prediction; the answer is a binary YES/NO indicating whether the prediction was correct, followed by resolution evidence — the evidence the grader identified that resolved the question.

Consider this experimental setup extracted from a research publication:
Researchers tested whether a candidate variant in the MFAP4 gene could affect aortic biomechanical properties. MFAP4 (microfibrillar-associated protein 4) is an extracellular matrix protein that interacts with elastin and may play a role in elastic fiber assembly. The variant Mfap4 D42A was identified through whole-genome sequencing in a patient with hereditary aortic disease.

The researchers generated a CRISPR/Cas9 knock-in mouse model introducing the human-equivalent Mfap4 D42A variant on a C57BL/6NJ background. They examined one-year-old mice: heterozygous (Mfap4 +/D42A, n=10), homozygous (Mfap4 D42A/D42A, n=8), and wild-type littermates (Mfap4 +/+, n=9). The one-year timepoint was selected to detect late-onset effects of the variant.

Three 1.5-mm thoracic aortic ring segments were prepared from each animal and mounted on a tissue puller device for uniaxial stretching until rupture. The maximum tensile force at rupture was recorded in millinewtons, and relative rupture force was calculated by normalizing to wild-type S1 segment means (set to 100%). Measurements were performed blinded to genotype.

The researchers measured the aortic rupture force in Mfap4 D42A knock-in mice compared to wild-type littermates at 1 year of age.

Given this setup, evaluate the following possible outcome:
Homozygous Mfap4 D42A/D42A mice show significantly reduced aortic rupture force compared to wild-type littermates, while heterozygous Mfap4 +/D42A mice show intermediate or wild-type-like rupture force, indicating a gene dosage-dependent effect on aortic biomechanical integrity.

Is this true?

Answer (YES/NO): NO